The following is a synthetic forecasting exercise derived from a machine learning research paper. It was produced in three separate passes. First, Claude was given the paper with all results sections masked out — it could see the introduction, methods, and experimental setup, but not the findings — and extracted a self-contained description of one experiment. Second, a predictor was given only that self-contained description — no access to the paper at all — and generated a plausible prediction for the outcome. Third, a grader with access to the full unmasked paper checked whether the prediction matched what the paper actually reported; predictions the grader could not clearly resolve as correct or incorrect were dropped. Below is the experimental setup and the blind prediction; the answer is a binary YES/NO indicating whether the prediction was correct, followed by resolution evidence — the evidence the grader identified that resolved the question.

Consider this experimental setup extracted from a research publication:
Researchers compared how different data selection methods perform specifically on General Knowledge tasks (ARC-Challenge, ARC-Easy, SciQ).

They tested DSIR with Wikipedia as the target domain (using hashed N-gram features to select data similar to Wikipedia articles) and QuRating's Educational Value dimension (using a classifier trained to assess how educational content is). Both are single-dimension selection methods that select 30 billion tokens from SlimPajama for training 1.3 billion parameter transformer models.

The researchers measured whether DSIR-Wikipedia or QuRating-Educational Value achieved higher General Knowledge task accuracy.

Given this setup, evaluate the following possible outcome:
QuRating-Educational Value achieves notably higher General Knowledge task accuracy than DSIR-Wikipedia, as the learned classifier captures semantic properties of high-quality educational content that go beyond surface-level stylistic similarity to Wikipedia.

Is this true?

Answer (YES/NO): YES